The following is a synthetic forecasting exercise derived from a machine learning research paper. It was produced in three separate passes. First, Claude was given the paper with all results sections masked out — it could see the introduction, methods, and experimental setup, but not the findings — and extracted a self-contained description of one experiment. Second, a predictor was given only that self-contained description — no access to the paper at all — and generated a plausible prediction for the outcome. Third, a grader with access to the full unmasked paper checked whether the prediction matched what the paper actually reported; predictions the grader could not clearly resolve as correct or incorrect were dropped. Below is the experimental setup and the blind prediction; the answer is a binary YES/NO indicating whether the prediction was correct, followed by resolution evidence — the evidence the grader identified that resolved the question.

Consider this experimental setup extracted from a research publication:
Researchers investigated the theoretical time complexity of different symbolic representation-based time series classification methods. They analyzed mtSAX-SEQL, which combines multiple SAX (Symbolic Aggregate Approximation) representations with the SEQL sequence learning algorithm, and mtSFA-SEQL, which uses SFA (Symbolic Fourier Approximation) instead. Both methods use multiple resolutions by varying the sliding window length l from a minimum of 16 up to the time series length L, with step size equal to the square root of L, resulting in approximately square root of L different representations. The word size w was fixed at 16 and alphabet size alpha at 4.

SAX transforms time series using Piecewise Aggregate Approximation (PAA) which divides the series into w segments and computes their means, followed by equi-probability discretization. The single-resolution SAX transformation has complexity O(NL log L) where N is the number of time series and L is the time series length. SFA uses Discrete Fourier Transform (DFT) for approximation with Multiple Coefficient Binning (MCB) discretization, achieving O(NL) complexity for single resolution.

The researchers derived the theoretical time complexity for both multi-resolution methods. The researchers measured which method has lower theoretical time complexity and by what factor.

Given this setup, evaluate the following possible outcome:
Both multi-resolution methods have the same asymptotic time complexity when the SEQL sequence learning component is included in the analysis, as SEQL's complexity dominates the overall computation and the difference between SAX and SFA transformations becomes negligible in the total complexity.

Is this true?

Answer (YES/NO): NO